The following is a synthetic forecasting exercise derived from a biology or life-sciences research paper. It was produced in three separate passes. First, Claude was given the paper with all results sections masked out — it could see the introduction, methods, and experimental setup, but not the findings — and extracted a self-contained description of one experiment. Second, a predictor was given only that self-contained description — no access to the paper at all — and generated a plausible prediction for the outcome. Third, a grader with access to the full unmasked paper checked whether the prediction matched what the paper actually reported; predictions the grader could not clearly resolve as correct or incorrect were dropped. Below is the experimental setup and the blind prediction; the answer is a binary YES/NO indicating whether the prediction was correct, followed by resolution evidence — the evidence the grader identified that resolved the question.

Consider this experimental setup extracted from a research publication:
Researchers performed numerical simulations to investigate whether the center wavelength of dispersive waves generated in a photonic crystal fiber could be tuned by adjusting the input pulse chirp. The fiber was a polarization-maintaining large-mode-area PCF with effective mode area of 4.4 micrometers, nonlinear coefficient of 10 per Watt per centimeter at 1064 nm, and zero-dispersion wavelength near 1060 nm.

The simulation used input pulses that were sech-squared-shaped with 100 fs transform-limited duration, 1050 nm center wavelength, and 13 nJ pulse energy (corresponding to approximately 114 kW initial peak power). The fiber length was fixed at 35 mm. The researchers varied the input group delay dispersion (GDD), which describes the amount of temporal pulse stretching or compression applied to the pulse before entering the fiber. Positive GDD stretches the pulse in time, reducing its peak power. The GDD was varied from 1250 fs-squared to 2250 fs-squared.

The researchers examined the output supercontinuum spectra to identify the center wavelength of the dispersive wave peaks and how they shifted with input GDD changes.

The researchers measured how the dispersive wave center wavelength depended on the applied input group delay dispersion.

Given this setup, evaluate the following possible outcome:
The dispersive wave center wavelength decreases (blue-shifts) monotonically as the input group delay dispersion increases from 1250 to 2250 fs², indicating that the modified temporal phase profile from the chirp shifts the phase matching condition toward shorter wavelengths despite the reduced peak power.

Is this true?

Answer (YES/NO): NO